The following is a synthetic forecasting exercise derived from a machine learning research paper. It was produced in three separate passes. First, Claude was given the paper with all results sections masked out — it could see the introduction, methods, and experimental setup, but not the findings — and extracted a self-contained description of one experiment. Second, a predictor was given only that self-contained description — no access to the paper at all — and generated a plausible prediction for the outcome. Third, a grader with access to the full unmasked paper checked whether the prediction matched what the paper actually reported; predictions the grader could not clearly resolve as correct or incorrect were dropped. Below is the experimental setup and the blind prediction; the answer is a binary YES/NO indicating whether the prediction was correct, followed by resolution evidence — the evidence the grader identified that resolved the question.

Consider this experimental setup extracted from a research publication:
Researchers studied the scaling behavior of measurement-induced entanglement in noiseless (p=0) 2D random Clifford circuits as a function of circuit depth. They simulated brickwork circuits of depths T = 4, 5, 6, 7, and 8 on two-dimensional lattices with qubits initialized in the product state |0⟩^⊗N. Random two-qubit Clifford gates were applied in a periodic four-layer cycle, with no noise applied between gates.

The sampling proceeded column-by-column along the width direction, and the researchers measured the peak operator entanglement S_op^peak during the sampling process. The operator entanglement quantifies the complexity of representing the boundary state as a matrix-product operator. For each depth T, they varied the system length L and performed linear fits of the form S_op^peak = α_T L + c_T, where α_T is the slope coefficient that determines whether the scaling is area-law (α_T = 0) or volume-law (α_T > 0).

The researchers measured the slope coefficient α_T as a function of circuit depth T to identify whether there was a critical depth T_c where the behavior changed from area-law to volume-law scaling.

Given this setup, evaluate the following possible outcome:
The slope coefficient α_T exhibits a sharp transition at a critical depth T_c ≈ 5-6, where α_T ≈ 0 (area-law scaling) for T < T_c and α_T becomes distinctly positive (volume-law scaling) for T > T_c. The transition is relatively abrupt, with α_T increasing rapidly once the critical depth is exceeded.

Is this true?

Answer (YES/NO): YES